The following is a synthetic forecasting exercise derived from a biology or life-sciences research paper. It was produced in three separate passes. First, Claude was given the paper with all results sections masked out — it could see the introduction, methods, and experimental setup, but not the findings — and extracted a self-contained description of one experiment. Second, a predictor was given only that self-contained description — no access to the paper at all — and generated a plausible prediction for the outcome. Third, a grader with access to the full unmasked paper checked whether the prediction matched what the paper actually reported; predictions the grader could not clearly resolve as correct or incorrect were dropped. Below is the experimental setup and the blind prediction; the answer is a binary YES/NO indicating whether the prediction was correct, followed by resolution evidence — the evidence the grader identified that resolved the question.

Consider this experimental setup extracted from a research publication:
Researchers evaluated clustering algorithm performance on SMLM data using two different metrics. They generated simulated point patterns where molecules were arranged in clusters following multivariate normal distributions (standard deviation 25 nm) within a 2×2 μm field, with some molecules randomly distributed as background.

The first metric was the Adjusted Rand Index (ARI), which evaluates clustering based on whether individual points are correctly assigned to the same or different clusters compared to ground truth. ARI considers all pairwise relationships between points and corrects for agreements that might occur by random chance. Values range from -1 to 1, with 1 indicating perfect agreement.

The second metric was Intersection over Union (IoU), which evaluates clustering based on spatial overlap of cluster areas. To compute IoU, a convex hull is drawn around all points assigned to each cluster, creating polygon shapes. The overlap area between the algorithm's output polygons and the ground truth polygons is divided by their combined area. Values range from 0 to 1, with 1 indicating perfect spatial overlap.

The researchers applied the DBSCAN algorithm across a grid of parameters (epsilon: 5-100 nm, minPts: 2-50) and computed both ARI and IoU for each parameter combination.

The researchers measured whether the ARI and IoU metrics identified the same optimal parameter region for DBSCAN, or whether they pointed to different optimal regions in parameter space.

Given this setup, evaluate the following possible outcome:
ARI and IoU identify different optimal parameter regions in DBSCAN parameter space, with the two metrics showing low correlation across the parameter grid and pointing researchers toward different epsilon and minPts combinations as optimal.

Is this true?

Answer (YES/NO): NO